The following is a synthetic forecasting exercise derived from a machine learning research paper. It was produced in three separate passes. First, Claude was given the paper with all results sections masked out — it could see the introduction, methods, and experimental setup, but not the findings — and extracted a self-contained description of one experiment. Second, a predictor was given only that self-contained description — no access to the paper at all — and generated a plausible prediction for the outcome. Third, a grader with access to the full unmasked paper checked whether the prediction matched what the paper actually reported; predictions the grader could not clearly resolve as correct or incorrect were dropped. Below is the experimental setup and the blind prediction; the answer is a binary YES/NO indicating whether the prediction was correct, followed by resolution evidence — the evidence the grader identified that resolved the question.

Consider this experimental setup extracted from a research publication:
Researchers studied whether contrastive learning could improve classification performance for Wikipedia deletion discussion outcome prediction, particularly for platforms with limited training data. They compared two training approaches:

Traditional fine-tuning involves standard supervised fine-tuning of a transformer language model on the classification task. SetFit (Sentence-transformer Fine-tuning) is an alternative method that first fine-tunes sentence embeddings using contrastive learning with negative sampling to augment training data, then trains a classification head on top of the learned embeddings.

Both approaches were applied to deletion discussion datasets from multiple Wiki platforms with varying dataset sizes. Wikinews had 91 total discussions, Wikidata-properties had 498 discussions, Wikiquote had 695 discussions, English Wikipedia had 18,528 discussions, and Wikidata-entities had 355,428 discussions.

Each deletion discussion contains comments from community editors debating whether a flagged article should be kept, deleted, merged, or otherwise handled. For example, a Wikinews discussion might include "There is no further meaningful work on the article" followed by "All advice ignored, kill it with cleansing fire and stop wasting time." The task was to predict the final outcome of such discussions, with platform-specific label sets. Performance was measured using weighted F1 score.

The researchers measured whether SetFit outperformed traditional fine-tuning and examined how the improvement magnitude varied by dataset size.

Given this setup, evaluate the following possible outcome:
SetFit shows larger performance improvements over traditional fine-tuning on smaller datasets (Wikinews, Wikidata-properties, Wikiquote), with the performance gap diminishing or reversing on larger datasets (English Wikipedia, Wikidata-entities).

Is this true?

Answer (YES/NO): NO